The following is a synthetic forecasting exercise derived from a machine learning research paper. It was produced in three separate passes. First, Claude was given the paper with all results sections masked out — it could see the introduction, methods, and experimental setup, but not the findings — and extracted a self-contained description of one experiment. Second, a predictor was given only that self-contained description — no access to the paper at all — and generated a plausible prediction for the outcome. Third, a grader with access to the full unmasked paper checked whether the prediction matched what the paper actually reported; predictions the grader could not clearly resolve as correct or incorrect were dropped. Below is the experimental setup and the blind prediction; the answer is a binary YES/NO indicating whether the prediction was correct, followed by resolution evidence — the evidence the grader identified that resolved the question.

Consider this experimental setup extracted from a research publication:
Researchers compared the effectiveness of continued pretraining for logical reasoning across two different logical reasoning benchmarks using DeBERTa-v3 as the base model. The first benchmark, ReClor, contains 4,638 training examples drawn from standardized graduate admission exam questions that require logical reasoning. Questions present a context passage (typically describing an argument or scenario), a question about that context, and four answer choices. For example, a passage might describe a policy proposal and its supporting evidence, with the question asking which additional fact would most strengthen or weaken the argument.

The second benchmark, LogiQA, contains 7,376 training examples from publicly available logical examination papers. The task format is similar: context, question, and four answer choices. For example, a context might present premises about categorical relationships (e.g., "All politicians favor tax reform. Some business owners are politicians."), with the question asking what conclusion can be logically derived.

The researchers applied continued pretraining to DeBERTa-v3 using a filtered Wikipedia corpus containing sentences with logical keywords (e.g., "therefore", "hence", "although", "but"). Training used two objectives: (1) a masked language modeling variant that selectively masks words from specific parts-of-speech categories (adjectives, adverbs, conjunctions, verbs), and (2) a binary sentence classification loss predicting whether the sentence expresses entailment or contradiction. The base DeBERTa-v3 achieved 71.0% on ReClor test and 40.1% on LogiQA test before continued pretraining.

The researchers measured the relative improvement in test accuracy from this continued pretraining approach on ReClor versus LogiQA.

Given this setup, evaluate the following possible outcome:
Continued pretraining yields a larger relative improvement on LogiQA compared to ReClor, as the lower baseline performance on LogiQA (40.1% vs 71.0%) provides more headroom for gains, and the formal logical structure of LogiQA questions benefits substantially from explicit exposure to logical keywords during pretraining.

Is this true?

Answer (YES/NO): YES